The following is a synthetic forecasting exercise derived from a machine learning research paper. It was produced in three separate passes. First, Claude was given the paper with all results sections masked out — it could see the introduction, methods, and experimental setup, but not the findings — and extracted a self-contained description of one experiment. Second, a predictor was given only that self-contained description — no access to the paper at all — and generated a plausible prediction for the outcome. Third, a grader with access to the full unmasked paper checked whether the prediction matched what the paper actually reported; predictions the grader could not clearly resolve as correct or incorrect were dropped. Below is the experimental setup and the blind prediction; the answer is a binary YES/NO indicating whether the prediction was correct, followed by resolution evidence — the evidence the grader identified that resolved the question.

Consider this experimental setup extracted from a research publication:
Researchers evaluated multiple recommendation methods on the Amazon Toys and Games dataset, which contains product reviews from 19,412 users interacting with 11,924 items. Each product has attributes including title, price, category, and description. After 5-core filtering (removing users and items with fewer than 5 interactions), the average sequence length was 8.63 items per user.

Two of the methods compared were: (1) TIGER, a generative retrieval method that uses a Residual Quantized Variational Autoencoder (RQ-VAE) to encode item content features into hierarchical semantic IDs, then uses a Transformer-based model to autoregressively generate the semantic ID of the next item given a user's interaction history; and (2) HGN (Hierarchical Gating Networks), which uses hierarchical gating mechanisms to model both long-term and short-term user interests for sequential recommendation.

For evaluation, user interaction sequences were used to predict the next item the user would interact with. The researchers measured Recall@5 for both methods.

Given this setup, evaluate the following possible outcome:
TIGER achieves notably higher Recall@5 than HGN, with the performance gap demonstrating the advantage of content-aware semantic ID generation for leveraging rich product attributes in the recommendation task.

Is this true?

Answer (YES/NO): YES